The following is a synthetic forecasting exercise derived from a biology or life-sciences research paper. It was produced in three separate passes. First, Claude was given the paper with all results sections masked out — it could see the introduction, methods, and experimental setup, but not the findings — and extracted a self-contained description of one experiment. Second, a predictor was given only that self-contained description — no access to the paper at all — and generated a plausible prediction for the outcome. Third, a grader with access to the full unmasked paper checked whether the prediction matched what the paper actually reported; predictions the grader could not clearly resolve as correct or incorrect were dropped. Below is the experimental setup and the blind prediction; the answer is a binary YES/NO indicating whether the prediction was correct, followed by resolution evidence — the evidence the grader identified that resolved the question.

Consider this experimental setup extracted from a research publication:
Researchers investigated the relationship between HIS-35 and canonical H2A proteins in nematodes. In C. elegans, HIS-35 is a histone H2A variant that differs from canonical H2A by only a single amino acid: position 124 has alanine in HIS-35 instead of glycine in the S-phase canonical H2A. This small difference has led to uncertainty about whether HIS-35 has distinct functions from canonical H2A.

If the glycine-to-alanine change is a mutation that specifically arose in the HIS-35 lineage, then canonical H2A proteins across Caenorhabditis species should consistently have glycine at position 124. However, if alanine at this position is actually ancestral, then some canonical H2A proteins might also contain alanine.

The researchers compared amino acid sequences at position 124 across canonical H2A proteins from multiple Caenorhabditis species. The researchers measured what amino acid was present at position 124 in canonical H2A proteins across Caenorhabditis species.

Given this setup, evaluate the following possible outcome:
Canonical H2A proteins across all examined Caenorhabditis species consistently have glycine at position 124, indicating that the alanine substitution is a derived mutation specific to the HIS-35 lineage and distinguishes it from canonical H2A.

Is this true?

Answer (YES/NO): NO